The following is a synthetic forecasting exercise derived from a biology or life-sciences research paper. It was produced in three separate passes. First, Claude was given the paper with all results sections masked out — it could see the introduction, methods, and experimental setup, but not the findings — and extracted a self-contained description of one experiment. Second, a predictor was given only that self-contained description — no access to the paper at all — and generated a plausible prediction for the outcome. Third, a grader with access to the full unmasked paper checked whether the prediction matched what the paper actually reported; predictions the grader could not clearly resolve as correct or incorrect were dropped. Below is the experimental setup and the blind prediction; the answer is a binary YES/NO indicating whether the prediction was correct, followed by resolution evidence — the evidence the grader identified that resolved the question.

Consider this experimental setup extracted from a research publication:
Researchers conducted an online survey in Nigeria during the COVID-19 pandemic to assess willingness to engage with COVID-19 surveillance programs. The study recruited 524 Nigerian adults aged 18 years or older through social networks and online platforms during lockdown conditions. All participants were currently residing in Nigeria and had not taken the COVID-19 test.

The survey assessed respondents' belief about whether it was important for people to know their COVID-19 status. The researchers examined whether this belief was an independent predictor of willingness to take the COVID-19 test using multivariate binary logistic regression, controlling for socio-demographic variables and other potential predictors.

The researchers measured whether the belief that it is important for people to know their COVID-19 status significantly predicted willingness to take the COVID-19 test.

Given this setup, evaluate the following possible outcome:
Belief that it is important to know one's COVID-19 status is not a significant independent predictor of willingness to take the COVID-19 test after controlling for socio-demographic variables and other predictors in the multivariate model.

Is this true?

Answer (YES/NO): NO